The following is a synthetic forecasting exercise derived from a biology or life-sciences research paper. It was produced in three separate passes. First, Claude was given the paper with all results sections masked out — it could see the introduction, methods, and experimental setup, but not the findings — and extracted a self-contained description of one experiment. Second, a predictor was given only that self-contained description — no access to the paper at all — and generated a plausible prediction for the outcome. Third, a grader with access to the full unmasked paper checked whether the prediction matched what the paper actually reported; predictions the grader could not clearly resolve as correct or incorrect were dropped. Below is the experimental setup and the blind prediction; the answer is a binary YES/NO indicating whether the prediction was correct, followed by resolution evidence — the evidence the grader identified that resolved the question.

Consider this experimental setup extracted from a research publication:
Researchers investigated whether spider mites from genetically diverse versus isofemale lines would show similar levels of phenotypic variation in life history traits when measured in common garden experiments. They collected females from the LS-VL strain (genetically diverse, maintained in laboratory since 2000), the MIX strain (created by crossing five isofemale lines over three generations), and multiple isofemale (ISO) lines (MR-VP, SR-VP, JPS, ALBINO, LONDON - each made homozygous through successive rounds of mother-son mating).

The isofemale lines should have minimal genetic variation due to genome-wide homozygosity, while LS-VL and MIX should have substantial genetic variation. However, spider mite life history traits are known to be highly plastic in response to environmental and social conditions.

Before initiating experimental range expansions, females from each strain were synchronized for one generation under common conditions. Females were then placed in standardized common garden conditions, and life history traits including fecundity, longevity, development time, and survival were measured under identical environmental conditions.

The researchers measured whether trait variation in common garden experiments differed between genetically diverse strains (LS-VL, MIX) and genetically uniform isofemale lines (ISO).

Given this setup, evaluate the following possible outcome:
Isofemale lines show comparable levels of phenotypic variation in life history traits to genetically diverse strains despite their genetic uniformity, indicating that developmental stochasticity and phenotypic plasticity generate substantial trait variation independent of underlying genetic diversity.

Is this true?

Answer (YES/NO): YES